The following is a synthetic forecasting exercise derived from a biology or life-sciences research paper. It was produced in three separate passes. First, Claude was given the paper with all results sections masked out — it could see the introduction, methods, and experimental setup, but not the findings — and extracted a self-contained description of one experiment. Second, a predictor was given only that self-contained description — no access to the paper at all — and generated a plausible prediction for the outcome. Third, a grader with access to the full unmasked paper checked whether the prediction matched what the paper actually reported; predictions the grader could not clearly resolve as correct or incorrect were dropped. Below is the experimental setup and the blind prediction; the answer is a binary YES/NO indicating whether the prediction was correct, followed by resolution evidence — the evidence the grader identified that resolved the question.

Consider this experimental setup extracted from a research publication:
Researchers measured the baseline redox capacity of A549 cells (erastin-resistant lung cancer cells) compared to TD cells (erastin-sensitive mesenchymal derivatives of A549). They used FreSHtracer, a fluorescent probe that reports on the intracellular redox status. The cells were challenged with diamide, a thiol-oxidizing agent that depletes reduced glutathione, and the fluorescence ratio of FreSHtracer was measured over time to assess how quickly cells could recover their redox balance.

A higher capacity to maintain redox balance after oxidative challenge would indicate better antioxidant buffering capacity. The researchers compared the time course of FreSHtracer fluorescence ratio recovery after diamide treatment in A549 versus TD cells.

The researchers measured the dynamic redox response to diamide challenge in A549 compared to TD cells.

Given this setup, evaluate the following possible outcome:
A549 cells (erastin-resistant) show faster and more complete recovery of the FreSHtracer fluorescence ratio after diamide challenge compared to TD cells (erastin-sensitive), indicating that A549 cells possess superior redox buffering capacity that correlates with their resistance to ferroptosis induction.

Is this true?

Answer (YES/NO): YES